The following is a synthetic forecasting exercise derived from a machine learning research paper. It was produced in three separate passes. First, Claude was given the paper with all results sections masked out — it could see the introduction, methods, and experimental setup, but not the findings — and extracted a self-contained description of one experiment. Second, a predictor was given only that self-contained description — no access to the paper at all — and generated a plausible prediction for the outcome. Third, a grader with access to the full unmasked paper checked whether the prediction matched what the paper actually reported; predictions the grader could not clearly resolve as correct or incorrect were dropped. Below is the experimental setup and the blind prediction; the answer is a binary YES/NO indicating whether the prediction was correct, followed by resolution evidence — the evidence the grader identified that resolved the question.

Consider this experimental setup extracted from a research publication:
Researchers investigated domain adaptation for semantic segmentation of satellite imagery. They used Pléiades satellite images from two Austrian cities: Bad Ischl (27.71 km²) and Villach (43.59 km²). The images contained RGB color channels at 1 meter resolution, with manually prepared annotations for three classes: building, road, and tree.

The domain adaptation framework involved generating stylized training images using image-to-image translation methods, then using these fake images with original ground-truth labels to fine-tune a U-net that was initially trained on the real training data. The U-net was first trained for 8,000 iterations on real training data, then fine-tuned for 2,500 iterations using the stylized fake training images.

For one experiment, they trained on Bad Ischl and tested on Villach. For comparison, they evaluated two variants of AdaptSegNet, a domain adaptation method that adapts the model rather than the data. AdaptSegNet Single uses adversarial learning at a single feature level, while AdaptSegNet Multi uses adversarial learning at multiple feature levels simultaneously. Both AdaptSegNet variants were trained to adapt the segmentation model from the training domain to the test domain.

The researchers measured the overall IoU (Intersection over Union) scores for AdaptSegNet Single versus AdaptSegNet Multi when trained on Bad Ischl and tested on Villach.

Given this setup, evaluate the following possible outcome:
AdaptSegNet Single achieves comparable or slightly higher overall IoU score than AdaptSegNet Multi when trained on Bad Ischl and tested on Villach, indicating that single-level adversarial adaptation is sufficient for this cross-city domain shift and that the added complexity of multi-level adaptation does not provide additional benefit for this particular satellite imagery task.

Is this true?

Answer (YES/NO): NO